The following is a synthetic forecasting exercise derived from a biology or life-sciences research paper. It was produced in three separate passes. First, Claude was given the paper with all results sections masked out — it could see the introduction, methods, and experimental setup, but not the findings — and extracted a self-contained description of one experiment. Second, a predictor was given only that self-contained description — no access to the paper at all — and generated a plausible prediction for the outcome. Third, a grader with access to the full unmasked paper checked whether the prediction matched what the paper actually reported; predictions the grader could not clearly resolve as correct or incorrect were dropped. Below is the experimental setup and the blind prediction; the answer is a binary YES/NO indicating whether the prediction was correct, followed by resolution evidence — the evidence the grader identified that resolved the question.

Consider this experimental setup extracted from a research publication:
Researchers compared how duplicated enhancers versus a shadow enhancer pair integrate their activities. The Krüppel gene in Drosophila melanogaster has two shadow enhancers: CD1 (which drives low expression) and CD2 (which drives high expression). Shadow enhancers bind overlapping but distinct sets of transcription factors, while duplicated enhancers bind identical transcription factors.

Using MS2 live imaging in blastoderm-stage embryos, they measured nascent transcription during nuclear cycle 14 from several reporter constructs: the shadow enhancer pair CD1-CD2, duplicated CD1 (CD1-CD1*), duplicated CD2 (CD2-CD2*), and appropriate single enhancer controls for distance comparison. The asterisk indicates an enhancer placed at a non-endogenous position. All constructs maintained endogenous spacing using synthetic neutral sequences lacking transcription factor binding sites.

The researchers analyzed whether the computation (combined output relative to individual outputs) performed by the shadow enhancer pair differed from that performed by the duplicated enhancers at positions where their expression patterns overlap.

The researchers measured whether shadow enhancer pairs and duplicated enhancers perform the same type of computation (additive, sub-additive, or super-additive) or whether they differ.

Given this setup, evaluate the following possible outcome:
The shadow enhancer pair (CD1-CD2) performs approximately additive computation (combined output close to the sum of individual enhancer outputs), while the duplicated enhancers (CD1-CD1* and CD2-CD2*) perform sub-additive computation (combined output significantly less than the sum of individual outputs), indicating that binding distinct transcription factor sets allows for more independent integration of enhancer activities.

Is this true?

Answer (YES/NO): NO